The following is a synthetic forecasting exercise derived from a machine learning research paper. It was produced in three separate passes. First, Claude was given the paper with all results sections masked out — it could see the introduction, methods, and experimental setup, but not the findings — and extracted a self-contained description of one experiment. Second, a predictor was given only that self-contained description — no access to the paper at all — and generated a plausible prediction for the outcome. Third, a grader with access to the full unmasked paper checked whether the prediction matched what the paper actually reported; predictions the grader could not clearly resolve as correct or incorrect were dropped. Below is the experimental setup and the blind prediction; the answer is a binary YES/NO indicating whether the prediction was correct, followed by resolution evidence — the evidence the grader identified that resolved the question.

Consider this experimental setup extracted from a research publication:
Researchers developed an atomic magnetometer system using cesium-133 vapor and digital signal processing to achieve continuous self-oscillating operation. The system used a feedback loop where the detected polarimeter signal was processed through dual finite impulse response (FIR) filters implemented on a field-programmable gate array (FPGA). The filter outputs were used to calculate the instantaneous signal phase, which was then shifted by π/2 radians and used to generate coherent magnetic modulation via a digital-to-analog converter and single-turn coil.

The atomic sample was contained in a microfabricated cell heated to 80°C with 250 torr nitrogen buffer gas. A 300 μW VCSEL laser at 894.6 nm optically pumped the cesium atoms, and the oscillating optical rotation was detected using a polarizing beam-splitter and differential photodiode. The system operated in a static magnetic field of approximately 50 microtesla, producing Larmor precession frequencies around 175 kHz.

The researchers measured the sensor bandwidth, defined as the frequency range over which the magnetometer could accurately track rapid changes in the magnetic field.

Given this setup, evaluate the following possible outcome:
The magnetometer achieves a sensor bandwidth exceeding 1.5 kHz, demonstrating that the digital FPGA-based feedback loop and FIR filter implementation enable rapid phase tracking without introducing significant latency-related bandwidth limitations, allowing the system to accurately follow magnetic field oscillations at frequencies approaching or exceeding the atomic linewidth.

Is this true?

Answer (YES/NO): YES